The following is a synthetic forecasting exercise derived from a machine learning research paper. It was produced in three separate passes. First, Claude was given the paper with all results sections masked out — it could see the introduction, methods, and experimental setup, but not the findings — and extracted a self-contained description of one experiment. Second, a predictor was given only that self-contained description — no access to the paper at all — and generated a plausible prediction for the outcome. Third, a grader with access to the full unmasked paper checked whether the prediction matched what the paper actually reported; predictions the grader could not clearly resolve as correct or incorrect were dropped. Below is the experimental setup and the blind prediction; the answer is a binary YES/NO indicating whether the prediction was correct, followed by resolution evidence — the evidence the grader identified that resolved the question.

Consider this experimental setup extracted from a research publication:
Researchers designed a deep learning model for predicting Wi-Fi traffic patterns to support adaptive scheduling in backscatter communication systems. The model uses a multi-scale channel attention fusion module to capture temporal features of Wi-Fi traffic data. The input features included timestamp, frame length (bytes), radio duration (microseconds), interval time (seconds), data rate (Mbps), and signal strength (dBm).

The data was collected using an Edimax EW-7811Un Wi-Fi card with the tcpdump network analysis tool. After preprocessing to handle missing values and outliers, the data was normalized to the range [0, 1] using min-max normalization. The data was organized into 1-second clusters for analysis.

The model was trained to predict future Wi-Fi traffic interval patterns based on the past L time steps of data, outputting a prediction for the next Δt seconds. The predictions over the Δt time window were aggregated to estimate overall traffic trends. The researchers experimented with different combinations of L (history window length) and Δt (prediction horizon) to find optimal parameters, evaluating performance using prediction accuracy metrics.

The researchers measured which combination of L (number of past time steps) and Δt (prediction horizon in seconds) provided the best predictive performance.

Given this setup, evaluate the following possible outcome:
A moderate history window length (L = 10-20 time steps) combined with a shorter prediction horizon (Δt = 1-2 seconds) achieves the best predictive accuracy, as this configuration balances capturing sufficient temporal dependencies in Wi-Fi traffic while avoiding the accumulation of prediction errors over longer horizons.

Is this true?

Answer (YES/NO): NO